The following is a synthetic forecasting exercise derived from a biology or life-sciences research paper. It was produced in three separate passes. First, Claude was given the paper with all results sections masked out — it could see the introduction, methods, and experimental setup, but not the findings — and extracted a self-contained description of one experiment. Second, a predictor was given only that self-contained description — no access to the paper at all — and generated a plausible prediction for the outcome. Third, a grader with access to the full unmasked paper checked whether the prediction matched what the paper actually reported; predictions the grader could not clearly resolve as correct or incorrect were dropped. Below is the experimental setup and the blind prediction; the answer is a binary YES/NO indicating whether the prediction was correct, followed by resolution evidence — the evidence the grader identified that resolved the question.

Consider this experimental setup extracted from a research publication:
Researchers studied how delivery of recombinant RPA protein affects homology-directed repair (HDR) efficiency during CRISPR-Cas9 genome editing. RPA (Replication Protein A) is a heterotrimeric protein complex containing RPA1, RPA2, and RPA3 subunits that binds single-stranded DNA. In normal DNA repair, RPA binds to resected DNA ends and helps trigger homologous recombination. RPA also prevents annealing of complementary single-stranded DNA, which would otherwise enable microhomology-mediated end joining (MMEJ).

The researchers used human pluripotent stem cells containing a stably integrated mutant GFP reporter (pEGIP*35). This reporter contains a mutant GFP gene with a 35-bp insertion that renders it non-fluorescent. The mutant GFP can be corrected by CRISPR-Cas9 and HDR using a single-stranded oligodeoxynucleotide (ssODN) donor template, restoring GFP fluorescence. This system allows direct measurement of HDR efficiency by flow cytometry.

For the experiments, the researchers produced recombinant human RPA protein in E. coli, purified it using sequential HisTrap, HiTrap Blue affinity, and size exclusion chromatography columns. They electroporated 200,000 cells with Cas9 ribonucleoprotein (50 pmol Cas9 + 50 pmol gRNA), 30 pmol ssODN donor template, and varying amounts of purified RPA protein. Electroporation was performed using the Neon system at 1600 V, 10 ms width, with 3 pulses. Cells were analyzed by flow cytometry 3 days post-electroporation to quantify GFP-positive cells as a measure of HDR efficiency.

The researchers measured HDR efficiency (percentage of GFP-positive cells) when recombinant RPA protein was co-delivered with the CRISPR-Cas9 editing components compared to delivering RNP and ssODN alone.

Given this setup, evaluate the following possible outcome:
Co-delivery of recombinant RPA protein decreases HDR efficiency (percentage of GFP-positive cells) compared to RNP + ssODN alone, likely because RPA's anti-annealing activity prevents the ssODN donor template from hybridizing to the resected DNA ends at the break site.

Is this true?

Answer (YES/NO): NO